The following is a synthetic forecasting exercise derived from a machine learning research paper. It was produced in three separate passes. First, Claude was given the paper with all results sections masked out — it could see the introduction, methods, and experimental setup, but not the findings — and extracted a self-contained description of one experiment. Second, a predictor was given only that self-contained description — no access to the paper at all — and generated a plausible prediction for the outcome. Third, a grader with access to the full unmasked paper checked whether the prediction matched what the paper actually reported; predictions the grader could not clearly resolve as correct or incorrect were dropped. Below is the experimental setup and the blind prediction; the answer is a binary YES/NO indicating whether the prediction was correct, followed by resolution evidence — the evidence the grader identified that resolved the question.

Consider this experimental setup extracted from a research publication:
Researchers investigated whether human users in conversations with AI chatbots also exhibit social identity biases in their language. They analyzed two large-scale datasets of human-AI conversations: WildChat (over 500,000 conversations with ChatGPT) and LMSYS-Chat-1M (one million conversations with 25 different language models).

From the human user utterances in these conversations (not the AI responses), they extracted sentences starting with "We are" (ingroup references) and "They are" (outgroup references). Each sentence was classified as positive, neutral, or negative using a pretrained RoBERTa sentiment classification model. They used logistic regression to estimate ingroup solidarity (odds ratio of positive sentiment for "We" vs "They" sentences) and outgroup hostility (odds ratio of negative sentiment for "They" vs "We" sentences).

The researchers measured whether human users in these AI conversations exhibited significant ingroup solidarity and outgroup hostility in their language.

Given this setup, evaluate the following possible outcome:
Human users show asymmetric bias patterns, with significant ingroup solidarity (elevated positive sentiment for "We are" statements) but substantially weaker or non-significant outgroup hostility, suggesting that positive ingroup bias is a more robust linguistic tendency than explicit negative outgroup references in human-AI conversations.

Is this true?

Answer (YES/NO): NO